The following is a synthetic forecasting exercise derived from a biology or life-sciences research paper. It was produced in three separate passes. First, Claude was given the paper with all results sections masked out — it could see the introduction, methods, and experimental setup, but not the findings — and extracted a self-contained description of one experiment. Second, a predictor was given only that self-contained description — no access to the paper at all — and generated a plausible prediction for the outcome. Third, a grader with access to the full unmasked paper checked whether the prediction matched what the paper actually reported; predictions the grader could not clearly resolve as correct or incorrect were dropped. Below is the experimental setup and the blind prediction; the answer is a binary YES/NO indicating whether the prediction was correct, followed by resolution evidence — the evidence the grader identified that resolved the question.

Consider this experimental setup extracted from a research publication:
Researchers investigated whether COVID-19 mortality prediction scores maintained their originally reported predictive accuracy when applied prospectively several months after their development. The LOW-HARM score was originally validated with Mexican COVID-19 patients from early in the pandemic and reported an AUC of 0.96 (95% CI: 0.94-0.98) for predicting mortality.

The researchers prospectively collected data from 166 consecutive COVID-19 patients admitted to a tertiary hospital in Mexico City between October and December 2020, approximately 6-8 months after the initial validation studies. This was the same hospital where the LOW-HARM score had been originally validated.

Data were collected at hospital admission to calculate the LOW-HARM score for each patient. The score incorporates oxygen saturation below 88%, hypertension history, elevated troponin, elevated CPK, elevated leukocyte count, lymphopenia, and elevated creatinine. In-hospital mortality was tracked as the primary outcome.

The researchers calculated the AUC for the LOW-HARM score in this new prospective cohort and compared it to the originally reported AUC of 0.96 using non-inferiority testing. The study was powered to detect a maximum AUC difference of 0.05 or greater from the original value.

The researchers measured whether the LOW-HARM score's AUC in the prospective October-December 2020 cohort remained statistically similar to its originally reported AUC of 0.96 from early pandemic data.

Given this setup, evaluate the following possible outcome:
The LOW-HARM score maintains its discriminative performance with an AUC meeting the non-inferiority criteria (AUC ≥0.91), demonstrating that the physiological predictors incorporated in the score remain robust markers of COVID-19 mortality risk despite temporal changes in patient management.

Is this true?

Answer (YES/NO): NO